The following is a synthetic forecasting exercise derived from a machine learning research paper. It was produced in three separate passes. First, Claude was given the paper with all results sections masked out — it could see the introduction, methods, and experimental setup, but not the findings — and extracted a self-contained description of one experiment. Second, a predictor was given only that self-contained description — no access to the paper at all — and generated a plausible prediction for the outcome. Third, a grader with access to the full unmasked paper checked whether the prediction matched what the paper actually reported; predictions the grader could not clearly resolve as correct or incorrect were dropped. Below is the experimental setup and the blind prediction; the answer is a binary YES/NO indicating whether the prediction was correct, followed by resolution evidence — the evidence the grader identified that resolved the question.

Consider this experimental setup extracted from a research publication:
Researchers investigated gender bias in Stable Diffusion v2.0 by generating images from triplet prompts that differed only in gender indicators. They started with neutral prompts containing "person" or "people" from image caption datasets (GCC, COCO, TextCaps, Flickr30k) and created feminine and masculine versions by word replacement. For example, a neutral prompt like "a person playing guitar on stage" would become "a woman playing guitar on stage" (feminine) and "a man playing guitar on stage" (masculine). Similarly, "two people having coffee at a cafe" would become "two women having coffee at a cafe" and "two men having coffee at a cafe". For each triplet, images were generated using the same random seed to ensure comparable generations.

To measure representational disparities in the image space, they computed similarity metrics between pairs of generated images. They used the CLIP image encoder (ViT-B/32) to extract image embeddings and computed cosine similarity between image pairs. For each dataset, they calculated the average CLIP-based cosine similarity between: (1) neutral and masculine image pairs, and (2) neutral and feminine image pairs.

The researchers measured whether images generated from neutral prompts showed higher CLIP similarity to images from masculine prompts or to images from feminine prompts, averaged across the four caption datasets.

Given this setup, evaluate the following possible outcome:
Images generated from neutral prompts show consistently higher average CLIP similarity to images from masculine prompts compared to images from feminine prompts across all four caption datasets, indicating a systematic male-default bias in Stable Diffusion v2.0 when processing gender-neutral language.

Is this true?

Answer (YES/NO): NO